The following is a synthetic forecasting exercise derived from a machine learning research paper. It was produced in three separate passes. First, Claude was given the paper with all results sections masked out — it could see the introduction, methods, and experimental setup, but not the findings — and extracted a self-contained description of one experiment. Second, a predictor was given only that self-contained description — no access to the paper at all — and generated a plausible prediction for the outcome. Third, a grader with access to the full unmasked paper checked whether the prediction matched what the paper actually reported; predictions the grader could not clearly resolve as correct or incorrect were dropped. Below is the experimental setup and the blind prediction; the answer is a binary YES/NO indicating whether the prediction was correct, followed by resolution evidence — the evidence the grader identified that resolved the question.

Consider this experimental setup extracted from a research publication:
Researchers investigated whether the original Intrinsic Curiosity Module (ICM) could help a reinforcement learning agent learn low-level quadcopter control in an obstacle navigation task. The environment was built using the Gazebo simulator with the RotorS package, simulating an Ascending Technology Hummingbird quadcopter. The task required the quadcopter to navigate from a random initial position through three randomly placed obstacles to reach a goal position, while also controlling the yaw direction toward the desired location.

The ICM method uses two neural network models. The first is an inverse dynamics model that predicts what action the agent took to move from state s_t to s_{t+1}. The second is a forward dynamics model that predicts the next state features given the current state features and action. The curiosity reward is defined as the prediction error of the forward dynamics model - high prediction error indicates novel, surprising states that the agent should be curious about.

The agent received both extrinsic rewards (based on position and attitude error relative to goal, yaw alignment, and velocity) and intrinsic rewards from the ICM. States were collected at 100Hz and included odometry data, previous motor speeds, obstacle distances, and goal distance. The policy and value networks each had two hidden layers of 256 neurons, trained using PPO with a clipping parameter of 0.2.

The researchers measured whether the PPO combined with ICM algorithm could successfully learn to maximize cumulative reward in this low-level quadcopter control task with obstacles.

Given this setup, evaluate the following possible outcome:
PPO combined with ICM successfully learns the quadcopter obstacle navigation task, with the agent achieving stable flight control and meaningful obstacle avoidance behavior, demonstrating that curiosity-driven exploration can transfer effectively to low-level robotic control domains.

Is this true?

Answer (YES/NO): NO